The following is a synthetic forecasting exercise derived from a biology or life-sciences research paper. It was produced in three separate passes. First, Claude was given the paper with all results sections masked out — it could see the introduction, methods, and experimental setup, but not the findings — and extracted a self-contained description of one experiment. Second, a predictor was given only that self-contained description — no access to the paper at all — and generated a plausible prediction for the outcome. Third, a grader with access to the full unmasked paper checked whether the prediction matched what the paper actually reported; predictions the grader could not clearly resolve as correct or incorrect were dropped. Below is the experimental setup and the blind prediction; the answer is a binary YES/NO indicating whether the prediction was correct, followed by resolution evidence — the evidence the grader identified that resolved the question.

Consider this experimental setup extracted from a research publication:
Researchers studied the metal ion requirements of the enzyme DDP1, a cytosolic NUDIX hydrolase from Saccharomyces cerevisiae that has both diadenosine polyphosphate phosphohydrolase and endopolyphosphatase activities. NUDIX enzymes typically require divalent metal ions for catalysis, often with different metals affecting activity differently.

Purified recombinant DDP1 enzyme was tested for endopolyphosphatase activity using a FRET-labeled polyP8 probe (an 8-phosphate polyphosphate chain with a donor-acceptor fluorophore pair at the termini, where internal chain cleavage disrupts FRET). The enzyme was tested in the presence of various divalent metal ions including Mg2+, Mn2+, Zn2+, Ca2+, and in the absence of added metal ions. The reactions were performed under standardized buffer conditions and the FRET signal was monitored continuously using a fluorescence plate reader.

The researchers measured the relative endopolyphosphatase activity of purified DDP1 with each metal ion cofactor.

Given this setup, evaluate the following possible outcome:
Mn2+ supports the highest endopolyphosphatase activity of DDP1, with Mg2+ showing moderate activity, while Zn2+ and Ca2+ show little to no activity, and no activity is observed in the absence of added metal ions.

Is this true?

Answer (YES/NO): NO